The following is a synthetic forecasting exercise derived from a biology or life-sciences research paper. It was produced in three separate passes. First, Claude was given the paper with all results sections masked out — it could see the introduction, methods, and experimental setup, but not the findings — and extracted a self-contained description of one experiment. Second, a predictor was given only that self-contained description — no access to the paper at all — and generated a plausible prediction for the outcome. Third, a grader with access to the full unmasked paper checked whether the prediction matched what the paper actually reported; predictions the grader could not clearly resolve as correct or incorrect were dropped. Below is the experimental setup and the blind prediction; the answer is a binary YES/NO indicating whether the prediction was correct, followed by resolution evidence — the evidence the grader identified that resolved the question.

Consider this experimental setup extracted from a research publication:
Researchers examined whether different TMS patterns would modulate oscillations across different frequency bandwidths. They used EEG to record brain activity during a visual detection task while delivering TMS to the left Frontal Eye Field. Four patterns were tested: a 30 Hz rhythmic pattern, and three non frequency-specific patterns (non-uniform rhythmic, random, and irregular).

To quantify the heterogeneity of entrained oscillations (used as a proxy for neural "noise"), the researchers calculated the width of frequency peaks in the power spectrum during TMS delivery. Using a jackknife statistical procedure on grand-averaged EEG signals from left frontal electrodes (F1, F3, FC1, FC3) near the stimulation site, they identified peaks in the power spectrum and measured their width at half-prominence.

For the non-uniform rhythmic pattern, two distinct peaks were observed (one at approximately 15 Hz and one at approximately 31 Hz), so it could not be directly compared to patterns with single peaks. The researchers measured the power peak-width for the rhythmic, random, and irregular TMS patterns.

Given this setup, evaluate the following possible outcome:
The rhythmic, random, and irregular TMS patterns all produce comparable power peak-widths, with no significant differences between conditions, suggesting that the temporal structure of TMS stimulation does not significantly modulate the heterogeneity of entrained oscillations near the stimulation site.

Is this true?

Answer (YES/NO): NO